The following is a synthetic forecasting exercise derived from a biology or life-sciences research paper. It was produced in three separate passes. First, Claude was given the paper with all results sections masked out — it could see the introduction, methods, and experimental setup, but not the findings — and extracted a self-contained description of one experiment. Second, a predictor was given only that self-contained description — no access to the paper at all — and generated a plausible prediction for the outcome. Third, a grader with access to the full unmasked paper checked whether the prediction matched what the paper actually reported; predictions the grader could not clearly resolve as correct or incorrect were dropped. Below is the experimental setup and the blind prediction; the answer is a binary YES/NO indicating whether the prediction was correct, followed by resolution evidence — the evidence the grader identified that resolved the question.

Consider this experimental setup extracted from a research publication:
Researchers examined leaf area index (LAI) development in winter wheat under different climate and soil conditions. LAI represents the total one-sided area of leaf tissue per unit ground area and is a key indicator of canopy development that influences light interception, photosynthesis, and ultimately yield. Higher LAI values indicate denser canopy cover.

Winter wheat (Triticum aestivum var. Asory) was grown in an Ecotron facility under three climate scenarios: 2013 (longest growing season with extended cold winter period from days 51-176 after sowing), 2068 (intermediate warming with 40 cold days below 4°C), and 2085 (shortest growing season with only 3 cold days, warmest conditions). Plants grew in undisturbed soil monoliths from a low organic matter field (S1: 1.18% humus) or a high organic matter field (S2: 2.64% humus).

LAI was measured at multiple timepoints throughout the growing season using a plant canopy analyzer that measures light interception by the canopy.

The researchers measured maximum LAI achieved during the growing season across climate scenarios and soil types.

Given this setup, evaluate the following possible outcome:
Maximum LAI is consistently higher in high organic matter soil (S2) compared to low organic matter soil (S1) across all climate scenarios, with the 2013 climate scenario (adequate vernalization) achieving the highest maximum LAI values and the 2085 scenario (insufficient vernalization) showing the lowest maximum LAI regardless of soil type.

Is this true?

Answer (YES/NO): NO